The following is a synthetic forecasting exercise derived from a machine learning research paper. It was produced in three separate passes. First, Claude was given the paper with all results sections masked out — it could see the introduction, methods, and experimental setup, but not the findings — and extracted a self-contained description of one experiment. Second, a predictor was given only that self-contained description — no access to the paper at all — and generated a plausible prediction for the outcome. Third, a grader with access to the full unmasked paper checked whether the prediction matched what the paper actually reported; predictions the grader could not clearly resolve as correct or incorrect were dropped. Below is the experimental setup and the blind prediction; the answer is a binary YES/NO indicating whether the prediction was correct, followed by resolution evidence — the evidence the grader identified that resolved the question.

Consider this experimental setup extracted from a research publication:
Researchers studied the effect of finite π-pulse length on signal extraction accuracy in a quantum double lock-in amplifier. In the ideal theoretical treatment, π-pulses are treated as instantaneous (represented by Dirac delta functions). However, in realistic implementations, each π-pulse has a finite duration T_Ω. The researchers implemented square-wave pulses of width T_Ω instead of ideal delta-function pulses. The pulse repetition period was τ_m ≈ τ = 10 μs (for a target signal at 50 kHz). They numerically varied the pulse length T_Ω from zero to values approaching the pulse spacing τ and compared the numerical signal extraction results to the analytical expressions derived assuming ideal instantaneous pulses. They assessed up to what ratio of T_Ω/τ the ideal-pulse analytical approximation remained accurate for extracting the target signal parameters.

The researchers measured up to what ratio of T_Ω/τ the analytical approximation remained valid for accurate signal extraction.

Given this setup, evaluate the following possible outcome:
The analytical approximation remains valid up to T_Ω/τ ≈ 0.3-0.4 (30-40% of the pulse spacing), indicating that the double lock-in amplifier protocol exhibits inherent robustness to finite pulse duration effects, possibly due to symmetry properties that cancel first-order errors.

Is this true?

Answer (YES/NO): NO